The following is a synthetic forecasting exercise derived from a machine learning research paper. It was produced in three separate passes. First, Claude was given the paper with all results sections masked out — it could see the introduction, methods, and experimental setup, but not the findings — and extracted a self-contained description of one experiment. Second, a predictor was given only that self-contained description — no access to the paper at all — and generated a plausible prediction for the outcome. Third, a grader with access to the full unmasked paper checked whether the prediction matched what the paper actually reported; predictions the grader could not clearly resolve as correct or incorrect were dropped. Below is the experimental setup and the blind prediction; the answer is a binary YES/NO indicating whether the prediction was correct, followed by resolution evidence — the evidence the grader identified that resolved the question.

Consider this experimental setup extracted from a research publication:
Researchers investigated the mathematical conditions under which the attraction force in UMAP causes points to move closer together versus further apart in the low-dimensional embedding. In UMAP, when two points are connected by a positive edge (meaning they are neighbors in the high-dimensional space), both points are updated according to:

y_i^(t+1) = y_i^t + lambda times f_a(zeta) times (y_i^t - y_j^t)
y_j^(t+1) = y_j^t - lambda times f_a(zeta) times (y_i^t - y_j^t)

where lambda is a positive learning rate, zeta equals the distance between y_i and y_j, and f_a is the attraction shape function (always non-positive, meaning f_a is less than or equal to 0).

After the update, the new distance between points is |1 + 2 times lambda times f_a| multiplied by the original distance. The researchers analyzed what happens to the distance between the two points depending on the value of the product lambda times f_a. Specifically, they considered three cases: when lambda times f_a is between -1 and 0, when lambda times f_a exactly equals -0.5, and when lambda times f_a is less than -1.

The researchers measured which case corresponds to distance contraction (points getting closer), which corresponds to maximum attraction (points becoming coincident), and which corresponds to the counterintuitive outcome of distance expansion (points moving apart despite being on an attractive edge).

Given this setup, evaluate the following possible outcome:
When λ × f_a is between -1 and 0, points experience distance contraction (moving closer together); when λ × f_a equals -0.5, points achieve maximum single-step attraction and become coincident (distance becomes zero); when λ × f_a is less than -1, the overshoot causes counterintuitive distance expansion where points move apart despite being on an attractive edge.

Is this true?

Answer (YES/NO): YES